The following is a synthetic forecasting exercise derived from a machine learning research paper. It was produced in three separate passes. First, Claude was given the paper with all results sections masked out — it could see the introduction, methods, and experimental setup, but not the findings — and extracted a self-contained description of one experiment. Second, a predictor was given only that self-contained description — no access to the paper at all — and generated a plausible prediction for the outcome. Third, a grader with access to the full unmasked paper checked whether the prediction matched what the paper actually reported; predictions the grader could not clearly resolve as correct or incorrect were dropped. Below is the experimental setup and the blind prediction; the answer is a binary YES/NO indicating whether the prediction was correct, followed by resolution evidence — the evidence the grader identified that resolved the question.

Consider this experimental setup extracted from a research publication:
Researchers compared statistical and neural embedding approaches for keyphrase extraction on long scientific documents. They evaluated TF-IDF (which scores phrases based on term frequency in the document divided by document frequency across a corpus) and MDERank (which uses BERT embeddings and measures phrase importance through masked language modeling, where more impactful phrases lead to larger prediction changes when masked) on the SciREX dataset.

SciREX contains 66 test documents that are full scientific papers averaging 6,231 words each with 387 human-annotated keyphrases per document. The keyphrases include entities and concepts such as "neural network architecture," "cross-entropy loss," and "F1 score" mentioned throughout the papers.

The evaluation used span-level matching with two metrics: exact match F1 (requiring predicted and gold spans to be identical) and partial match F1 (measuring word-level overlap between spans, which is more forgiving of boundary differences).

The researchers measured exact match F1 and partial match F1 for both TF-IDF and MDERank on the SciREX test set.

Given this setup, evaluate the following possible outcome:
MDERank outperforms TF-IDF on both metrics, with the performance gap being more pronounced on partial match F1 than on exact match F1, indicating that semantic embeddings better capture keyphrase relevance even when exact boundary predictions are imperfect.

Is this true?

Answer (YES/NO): NO